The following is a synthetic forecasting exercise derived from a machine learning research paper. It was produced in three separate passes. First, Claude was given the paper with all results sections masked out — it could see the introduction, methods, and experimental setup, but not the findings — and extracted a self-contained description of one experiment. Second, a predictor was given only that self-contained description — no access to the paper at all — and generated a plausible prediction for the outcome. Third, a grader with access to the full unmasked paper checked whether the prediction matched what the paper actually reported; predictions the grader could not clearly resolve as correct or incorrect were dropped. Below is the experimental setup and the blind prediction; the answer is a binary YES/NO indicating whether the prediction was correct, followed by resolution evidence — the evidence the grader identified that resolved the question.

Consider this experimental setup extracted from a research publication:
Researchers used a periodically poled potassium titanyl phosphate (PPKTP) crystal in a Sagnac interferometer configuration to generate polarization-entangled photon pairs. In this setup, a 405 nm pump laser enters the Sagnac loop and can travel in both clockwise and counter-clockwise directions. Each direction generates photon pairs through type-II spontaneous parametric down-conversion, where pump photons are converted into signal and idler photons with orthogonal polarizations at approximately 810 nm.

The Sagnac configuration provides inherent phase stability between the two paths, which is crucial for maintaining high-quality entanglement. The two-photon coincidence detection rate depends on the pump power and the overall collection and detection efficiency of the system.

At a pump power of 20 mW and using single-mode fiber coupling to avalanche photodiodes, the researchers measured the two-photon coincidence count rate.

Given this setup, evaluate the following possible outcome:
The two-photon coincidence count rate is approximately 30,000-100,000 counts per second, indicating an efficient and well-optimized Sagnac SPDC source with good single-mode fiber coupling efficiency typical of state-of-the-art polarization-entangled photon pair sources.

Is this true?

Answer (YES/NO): YES